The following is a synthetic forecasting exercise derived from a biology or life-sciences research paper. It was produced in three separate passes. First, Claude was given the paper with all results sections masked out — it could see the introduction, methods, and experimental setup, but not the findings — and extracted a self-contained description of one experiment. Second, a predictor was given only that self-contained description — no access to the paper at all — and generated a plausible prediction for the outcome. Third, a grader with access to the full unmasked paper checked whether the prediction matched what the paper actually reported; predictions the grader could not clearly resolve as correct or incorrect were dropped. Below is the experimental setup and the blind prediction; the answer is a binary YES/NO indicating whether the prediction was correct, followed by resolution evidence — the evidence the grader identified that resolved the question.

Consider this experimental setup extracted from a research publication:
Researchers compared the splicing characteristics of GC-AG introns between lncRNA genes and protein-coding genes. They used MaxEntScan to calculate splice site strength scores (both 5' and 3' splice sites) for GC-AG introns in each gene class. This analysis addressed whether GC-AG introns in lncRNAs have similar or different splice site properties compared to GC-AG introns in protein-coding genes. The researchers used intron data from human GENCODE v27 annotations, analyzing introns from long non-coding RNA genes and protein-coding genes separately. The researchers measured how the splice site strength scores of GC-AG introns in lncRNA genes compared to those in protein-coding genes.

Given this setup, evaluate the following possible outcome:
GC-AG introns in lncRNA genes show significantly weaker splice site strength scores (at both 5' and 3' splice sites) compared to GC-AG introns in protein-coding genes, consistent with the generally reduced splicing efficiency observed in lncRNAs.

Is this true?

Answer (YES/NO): YES